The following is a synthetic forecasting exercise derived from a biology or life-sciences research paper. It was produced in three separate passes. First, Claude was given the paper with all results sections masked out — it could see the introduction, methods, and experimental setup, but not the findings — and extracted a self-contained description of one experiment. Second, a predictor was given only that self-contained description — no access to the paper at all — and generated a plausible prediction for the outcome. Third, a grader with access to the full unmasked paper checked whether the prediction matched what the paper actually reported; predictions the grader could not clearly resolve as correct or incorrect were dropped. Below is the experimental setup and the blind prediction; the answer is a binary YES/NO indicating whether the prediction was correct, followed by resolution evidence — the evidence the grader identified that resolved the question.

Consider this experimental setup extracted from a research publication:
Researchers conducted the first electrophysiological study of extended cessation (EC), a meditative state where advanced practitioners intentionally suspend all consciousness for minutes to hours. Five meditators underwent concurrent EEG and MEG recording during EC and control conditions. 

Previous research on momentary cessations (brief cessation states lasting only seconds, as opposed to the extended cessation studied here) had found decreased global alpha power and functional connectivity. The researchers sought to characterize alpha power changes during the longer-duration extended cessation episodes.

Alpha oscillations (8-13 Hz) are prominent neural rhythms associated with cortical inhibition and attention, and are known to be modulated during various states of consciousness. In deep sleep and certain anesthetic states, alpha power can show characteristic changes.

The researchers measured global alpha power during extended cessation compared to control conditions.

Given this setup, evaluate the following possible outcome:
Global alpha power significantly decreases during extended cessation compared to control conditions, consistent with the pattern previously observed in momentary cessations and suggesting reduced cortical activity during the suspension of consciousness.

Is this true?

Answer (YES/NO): YES